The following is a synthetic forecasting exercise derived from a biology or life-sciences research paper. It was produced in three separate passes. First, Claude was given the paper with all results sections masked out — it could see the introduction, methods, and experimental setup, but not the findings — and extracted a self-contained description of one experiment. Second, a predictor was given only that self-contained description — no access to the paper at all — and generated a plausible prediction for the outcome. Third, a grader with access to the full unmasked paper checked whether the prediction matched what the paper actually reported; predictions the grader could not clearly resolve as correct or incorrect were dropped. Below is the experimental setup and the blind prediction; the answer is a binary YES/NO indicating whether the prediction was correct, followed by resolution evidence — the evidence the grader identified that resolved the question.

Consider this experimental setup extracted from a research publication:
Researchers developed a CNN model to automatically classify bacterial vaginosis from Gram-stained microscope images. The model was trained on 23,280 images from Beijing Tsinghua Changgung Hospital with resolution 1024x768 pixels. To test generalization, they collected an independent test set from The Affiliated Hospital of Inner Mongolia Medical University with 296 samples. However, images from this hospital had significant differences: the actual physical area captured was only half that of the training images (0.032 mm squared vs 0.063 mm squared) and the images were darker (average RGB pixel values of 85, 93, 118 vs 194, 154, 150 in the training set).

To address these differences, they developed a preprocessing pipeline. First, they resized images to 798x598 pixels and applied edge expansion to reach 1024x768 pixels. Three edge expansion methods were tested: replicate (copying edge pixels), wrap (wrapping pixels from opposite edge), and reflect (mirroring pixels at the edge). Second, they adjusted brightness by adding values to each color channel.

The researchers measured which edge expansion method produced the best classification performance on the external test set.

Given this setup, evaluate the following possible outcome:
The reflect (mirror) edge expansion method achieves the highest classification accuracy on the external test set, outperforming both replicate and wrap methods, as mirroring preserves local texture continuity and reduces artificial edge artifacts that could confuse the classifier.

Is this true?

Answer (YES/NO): YES